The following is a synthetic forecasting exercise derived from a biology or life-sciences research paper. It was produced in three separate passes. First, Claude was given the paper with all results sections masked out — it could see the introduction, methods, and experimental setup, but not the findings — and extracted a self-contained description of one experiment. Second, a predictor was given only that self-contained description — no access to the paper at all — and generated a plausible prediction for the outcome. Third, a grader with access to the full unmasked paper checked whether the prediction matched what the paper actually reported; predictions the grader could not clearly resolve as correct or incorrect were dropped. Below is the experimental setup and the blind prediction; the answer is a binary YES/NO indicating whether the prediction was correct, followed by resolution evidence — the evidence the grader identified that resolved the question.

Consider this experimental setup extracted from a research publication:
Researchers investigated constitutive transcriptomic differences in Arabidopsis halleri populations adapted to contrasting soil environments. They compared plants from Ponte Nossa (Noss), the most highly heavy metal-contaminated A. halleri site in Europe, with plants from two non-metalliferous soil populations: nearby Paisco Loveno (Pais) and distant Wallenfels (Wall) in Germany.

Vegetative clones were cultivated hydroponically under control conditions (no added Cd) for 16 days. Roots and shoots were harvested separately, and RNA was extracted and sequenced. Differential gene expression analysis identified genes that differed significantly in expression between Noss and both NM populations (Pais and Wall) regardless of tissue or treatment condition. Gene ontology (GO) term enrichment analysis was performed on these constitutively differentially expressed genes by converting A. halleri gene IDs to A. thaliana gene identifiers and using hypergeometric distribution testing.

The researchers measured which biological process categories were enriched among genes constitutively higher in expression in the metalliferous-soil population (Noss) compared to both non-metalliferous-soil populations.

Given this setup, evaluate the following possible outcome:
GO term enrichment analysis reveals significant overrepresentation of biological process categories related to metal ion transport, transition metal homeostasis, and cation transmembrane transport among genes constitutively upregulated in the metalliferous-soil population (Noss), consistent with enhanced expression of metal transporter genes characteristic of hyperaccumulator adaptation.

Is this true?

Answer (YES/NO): NO